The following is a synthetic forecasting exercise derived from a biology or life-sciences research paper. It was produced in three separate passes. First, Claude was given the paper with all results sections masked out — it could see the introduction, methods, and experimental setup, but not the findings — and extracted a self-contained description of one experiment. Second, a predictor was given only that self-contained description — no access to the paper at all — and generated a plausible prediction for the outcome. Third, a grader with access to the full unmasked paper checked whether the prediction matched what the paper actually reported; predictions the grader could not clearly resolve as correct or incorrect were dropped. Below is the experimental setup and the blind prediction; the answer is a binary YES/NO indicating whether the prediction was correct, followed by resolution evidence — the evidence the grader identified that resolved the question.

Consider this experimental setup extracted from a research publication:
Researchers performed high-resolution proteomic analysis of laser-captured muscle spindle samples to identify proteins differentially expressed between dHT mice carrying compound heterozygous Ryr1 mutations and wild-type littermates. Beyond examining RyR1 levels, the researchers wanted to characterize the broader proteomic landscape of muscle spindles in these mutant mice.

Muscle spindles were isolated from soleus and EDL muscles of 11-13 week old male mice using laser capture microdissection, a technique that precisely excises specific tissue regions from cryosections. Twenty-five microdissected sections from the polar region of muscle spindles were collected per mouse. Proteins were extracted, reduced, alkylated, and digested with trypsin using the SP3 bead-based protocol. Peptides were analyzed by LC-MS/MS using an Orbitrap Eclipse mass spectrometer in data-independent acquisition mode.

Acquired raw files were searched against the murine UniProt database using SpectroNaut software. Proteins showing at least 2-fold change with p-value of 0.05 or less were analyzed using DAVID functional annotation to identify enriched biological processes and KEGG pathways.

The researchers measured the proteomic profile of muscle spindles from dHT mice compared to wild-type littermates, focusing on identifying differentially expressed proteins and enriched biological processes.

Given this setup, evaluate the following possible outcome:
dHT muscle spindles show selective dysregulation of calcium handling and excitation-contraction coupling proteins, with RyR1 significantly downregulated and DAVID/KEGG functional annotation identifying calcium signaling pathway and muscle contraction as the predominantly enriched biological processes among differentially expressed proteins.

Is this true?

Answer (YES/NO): NO